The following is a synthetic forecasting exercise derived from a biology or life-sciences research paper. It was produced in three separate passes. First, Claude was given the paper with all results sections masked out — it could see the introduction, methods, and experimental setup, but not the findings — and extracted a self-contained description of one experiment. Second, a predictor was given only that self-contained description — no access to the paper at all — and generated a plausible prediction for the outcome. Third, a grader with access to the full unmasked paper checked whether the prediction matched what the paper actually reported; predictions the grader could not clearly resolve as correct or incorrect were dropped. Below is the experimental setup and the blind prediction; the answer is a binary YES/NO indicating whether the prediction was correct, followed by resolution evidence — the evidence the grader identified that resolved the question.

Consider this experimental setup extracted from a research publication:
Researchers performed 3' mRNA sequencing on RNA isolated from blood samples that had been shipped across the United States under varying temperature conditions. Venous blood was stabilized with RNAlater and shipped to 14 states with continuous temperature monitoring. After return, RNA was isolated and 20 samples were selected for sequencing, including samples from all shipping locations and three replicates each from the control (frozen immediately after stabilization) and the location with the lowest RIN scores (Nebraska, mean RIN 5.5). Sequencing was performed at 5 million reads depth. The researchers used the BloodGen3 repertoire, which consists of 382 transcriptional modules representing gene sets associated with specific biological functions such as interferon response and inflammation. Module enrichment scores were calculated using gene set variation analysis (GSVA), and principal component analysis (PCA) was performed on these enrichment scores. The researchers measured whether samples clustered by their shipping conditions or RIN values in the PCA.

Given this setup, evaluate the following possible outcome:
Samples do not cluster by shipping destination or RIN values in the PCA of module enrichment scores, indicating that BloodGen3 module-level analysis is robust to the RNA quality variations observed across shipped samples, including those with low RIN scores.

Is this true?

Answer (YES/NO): YES